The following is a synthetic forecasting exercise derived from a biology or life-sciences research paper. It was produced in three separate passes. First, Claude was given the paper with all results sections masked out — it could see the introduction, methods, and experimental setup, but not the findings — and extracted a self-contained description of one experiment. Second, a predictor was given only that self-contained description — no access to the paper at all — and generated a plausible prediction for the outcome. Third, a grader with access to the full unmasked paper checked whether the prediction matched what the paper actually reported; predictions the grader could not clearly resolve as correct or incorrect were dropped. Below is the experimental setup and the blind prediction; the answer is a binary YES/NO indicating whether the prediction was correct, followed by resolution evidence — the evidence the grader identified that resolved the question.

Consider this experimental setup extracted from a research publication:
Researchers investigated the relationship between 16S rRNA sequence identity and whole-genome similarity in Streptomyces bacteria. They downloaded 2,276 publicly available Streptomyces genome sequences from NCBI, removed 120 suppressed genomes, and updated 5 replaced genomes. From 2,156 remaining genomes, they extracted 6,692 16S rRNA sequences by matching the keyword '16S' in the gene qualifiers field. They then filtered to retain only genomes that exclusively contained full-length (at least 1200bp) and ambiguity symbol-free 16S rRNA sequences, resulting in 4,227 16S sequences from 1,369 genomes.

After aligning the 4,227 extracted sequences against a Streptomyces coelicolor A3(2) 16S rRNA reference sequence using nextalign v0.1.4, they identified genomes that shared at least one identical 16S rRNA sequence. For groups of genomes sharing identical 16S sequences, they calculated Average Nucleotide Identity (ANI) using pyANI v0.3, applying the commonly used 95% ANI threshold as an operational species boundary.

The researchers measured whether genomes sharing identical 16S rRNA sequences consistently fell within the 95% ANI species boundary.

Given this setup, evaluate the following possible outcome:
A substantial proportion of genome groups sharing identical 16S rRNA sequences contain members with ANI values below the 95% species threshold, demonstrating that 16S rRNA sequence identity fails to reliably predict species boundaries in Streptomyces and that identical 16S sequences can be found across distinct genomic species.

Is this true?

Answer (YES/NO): YES